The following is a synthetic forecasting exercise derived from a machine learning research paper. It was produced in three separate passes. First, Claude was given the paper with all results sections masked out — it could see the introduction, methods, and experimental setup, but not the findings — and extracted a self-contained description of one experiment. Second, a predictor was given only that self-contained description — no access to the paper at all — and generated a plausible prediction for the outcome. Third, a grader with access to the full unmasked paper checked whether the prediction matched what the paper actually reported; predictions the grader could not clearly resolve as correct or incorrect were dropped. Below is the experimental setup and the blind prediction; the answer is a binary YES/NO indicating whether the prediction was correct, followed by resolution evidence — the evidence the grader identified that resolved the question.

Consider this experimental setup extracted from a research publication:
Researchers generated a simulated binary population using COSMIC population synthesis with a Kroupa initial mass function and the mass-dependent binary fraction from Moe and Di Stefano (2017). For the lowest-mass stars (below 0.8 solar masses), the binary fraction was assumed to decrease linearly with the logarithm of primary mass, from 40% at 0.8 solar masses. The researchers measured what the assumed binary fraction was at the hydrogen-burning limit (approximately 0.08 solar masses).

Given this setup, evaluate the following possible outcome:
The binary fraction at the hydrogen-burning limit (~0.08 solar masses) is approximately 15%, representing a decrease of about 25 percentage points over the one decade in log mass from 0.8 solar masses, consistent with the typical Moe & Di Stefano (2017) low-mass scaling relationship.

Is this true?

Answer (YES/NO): NO